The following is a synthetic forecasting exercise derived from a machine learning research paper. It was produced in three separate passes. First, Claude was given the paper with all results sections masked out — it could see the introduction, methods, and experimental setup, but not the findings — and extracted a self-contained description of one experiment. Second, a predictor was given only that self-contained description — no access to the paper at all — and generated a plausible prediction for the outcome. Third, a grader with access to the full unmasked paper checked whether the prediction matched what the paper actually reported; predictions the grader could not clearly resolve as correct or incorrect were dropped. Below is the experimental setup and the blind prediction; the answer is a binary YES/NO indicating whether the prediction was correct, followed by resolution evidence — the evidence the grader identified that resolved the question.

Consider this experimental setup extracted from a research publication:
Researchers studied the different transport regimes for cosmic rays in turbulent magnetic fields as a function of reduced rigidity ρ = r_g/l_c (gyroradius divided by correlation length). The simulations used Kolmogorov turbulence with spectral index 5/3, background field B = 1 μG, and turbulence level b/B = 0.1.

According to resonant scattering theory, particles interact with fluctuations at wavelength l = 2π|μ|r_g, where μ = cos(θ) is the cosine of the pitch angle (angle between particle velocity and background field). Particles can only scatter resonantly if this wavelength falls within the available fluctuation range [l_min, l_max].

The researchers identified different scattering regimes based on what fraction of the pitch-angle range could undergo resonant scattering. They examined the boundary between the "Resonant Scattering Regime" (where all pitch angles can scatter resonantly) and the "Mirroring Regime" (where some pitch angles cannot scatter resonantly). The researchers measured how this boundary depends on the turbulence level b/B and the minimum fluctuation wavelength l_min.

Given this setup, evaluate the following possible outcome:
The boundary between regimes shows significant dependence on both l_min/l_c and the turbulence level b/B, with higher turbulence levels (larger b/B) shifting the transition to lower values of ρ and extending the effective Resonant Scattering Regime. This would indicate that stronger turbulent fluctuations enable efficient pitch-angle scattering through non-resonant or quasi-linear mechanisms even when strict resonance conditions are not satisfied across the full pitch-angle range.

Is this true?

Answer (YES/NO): YES